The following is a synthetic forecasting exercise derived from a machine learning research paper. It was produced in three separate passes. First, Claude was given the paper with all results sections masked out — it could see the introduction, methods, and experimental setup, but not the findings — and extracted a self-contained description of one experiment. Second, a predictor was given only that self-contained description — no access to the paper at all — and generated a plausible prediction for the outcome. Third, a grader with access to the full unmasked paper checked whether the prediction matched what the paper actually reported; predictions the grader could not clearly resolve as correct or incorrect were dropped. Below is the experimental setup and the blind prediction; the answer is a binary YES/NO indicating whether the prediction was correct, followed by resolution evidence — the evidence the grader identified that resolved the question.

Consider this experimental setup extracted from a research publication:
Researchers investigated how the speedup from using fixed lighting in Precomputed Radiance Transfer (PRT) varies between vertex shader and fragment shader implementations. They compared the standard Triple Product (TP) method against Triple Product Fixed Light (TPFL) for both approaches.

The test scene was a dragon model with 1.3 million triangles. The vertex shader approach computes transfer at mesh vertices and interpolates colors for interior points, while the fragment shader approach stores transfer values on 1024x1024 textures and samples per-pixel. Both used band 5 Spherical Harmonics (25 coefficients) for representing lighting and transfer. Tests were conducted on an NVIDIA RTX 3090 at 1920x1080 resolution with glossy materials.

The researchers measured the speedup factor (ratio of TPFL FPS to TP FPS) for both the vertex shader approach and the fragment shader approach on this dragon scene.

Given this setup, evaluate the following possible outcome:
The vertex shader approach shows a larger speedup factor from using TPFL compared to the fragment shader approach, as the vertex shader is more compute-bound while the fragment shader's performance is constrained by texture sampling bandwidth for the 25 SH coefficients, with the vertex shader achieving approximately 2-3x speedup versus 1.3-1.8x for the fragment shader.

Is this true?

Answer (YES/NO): NO